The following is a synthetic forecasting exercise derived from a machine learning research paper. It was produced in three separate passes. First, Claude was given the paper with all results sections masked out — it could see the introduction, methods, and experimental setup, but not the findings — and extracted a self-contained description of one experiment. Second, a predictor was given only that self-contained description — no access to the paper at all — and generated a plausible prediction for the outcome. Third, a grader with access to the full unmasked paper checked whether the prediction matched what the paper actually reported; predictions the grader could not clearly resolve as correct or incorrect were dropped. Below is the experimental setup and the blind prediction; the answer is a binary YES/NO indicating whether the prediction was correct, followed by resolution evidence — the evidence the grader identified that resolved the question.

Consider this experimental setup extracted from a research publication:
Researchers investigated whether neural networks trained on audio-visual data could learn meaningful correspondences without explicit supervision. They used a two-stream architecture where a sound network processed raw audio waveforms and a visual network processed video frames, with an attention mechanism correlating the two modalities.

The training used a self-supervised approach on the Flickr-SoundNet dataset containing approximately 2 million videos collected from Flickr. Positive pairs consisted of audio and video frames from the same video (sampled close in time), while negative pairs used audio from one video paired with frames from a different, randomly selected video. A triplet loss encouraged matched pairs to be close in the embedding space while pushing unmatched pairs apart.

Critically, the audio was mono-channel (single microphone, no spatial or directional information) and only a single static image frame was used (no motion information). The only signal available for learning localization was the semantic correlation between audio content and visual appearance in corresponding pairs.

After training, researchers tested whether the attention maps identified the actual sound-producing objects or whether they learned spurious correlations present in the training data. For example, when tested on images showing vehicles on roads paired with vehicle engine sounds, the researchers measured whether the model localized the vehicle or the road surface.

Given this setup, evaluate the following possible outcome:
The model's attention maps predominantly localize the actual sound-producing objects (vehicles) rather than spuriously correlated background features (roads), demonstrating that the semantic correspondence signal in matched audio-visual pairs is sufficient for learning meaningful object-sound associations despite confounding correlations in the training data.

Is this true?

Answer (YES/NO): NO